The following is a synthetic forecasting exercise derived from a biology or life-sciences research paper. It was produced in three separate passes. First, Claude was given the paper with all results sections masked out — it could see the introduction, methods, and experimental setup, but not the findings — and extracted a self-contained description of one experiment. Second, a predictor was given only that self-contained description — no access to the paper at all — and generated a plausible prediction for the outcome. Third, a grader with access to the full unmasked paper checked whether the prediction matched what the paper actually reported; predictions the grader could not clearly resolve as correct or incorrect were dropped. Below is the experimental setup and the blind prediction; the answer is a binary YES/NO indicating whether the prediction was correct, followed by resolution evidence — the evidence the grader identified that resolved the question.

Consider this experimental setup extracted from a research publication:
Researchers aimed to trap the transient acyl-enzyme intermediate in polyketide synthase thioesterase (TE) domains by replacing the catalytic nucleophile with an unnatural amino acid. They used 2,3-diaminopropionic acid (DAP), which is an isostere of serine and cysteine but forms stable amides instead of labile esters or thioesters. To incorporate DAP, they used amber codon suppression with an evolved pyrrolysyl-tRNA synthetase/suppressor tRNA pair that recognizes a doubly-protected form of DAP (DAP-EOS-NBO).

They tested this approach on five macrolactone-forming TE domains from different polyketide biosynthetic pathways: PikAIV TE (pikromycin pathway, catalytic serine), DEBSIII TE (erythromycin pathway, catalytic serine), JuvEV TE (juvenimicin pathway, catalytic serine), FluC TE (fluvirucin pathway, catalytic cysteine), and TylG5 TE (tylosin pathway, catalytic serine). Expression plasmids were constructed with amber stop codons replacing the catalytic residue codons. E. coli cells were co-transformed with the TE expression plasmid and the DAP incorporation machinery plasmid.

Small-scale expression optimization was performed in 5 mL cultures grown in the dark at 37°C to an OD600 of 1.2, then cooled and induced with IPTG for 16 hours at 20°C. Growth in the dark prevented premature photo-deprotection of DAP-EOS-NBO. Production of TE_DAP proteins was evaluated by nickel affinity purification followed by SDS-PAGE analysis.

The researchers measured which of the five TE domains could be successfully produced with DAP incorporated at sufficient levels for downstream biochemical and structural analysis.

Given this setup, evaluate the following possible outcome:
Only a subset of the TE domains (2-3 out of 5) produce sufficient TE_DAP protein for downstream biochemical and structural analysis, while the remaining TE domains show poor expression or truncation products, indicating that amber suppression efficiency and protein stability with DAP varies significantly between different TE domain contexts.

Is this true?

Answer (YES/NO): YES